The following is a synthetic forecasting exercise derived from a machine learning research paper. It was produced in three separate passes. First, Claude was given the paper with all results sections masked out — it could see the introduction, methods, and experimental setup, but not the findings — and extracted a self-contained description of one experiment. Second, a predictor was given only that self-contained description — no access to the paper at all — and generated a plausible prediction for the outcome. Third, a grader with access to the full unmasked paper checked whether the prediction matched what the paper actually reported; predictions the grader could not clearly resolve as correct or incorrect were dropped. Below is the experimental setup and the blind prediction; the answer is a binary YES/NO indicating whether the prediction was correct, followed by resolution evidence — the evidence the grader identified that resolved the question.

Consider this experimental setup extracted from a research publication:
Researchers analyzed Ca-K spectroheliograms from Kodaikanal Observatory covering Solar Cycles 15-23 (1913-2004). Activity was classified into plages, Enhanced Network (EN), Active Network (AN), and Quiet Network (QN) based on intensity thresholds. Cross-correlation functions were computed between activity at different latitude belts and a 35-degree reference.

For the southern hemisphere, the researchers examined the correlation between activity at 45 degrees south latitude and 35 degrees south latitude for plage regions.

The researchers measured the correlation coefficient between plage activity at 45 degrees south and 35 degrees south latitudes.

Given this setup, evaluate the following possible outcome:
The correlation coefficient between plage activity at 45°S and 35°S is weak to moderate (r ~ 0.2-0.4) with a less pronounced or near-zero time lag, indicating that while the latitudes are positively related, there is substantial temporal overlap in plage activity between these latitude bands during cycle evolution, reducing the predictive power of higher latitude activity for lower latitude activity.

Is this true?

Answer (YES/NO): NO